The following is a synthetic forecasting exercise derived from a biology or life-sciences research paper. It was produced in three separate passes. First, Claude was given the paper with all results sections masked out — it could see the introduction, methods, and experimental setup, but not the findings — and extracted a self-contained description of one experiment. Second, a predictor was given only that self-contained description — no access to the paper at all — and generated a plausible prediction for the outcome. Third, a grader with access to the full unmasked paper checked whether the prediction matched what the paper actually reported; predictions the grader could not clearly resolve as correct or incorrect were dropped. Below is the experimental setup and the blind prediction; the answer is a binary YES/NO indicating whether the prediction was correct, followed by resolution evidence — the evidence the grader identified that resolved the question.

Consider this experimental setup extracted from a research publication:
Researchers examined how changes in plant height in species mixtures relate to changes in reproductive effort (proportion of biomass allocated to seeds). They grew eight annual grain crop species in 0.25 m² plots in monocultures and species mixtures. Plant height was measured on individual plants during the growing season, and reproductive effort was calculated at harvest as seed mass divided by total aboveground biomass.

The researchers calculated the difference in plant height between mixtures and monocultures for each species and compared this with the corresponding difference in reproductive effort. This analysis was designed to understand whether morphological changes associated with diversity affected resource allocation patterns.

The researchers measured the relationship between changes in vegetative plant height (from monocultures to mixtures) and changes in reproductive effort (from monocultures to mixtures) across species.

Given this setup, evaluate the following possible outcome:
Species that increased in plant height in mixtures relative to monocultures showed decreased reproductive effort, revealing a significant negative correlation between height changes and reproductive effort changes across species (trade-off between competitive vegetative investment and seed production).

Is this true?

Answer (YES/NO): NO